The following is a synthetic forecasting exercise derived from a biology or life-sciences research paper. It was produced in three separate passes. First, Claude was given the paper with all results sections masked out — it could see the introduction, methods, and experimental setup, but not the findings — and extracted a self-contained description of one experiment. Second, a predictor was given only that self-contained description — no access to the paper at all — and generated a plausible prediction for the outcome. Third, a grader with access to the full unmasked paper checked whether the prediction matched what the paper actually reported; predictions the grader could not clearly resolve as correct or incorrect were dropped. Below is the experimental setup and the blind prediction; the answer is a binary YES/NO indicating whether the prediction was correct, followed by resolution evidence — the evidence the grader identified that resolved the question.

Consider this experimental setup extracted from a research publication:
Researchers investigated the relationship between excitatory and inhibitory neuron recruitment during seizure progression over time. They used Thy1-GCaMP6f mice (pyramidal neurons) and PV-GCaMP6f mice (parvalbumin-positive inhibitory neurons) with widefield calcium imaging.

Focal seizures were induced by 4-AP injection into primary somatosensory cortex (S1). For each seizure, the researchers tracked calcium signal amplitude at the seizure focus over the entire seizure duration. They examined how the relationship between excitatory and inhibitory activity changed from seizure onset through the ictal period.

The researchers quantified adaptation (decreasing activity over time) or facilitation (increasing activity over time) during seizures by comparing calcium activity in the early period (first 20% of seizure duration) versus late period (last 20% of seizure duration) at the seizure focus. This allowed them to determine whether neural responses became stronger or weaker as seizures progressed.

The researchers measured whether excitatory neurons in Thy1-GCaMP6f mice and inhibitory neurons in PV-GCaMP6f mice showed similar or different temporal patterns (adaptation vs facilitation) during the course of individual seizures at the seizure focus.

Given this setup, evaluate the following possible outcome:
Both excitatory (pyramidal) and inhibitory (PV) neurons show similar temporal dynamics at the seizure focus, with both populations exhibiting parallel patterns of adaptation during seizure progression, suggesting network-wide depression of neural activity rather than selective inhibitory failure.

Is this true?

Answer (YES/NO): NO